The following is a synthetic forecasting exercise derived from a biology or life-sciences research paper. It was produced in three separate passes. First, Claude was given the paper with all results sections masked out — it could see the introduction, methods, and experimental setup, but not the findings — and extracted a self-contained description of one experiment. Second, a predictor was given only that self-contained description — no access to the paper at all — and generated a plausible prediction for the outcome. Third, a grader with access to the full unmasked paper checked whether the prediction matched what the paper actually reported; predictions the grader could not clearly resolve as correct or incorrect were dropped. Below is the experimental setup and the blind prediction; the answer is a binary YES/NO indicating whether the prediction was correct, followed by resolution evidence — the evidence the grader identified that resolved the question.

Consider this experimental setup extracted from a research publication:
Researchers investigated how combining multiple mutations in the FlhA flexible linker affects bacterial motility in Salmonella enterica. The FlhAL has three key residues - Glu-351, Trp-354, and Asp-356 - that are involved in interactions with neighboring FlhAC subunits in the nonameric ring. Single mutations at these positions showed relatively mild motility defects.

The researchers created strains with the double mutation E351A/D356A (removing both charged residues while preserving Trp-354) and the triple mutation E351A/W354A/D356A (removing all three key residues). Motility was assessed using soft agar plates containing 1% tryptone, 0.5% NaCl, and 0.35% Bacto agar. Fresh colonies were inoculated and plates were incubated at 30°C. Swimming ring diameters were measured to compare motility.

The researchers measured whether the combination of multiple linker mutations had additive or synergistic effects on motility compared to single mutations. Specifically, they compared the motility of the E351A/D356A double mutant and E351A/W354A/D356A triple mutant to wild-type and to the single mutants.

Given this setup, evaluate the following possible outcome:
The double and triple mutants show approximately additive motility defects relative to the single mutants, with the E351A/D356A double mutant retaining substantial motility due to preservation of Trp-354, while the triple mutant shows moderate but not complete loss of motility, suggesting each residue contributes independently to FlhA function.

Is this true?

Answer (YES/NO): NO